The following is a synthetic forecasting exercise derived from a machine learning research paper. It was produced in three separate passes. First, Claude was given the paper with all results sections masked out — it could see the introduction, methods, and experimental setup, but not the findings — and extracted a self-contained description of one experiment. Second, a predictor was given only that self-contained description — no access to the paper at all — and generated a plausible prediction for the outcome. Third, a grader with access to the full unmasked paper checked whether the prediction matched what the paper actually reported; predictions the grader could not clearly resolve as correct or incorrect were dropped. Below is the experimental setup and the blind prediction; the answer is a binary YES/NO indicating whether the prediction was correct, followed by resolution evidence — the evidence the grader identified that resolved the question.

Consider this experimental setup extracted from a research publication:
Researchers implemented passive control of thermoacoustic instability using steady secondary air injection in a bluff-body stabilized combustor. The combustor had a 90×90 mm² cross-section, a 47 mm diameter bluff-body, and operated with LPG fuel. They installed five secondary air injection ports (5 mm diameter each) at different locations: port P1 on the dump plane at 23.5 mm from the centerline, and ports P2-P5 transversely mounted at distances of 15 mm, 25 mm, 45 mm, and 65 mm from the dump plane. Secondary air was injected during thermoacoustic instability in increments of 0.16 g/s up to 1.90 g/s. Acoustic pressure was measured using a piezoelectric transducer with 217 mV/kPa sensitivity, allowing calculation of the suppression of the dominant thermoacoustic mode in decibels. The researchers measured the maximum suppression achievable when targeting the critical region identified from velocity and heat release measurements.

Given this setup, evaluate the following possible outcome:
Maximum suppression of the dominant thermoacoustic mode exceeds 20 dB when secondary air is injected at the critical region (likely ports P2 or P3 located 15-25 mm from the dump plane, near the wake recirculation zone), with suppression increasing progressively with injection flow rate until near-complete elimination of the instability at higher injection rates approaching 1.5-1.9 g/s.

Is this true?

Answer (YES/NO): NO